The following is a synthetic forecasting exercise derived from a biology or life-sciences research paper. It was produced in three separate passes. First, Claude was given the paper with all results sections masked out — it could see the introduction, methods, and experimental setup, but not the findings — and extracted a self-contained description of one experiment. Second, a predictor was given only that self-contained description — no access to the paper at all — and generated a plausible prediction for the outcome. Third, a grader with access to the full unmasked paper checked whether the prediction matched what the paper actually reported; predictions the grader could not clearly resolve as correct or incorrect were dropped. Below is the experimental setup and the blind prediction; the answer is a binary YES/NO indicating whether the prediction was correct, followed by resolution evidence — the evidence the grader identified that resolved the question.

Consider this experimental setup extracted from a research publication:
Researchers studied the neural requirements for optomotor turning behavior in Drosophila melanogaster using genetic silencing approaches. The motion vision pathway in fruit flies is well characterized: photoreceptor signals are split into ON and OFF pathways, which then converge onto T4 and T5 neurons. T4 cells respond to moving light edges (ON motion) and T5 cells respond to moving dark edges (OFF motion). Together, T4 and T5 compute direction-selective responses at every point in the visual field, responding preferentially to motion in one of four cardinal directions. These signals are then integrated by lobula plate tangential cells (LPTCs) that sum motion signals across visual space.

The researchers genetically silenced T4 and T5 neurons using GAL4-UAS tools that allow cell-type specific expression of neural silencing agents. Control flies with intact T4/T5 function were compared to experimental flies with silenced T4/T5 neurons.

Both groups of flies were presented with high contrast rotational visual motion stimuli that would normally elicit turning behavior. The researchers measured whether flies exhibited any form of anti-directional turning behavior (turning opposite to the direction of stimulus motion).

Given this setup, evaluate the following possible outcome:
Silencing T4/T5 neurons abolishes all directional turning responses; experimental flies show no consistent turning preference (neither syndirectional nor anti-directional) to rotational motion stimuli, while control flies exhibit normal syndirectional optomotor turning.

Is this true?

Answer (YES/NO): NO